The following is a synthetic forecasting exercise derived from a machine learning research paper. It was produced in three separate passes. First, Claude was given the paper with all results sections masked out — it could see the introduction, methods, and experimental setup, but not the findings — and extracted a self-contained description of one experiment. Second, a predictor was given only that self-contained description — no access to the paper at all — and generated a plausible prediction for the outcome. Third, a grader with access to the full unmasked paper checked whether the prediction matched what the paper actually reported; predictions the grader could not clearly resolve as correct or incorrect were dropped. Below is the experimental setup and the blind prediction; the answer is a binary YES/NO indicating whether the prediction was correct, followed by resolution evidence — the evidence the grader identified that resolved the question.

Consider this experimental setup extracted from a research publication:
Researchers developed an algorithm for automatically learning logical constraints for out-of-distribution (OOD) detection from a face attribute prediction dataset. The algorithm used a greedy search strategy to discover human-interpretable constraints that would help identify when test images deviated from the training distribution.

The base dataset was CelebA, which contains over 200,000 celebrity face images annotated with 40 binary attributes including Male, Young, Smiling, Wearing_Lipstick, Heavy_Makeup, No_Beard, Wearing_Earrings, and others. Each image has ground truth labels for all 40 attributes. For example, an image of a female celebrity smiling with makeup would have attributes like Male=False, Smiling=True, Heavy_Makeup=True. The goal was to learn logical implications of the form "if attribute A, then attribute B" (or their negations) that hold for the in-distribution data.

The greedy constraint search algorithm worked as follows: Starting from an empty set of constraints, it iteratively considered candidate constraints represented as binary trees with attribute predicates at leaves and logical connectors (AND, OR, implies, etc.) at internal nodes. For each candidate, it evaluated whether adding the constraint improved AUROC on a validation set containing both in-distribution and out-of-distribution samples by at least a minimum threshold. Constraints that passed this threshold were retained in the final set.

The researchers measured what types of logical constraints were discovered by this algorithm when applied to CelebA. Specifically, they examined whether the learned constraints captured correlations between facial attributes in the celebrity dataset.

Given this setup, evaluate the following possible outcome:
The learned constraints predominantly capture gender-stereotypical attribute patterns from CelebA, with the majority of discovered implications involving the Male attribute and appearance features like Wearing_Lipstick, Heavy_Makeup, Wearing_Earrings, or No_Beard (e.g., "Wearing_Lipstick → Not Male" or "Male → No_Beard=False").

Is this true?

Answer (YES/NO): NO